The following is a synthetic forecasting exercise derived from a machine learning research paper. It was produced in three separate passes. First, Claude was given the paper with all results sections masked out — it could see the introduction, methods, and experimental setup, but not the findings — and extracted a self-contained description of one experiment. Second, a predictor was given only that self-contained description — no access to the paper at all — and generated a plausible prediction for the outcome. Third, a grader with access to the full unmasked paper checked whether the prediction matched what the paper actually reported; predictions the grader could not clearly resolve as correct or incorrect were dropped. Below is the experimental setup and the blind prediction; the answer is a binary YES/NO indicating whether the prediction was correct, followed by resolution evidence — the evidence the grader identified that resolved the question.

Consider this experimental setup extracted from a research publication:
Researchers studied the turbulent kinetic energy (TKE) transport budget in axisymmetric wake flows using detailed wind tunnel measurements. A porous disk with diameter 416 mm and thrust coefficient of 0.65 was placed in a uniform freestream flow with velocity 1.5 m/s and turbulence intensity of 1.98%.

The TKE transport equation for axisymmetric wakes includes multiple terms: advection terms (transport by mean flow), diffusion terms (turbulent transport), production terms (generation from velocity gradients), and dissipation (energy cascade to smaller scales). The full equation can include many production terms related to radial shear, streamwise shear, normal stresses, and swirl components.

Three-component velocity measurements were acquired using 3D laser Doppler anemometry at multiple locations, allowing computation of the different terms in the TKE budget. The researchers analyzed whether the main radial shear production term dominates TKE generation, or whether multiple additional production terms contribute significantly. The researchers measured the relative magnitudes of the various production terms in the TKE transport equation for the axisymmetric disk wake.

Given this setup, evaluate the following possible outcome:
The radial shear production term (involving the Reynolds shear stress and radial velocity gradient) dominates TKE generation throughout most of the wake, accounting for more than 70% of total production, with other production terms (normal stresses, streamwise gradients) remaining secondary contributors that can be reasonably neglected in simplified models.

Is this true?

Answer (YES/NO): YES